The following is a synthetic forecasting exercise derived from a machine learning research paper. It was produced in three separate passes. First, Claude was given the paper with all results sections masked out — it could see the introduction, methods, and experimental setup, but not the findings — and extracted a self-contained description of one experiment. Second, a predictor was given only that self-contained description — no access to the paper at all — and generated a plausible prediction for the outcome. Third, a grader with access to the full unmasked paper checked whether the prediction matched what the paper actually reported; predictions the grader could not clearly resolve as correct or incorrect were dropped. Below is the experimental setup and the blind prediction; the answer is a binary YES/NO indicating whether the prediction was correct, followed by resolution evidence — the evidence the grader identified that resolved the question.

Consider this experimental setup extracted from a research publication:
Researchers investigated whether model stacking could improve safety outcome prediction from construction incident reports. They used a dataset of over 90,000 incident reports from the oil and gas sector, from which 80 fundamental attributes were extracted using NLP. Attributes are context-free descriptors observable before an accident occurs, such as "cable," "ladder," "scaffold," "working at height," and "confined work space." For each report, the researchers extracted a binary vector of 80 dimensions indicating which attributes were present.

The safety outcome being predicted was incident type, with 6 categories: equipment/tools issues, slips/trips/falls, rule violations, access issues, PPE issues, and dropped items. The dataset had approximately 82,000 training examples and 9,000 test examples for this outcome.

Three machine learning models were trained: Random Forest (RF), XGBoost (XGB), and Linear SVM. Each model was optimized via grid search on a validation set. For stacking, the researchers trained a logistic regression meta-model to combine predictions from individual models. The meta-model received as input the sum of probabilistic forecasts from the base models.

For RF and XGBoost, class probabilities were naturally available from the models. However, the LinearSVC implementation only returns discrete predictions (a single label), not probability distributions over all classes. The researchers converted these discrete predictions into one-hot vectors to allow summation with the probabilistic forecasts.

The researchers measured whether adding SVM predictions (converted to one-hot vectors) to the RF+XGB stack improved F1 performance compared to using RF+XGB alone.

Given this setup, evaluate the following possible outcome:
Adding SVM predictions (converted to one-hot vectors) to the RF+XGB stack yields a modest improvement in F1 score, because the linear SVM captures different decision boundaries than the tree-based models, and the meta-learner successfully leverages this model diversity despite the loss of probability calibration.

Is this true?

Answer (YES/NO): NO